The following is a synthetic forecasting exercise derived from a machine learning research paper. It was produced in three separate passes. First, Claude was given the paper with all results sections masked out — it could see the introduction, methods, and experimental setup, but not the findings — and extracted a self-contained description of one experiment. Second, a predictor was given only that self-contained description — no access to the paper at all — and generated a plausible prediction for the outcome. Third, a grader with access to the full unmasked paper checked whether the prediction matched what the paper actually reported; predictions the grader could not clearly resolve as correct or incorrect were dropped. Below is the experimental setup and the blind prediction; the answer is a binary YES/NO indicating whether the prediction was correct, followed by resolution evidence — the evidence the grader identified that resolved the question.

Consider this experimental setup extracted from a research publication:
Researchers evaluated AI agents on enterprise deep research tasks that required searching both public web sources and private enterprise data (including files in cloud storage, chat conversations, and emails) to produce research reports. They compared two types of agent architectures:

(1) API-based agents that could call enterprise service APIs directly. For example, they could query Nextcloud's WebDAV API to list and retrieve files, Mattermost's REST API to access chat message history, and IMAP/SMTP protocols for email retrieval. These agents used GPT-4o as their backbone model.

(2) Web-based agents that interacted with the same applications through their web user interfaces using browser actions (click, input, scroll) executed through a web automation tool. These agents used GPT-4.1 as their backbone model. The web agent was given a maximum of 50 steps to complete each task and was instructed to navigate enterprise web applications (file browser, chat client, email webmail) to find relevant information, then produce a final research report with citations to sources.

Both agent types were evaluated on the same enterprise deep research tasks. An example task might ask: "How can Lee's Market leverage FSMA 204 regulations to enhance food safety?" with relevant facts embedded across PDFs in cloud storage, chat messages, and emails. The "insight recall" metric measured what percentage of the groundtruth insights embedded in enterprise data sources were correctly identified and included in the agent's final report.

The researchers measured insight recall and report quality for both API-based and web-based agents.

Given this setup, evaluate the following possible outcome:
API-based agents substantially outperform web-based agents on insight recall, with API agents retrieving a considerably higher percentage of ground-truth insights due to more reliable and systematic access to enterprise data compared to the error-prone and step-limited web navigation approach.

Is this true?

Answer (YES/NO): YES